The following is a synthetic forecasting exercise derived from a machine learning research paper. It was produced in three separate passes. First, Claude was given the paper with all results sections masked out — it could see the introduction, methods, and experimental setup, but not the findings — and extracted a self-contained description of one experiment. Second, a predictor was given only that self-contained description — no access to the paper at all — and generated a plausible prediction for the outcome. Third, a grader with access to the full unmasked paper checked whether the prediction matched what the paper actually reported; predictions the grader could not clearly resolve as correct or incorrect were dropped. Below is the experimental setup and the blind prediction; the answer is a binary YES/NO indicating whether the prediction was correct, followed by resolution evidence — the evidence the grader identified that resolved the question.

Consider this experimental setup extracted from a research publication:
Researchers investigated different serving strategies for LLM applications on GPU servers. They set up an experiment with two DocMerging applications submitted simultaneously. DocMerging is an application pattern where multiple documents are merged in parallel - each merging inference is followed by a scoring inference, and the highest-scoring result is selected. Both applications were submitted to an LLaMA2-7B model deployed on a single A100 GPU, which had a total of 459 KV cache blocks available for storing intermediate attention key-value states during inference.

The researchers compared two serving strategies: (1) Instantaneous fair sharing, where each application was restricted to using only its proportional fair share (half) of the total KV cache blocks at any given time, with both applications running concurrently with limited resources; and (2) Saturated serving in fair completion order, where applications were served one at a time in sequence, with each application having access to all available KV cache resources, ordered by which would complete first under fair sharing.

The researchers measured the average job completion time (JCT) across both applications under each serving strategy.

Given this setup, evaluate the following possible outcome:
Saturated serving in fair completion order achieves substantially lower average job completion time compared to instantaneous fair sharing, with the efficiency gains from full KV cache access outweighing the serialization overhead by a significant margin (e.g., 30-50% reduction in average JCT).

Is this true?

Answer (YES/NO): NO